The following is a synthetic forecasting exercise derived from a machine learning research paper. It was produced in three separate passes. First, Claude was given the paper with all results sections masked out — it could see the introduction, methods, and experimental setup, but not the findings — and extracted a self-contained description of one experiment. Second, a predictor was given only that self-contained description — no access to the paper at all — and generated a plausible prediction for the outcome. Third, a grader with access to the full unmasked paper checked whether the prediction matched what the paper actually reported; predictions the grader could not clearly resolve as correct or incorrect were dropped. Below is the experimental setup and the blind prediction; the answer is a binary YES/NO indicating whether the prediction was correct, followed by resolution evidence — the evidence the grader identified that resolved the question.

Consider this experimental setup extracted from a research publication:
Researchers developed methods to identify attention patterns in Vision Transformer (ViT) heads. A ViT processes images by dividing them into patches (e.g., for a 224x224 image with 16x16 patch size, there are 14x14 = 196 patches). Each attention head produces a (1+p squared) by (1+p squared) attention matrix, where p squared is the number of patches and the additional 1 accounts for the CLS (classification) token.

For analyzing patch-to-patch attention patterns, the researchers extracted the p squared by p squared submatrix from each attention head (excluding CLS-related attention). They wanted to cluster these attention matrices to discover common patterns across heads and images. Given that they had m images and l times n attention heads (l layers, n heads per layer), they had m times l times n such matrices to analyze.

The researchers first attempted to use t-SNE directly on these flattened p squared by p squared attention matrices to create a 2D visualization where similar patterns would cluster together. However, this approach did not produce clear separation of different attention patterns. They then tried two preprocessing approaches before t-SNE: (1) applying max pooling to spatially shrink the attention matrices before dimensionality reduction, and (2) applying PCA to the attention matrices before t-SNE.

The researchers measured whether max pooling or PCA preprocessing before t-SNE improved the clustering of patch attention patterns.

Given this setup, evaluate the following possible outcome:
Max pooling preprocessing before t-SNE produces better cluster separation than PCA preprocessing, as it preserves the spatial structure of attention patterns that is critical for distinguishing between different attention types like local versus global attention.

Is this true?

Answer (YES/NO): NO